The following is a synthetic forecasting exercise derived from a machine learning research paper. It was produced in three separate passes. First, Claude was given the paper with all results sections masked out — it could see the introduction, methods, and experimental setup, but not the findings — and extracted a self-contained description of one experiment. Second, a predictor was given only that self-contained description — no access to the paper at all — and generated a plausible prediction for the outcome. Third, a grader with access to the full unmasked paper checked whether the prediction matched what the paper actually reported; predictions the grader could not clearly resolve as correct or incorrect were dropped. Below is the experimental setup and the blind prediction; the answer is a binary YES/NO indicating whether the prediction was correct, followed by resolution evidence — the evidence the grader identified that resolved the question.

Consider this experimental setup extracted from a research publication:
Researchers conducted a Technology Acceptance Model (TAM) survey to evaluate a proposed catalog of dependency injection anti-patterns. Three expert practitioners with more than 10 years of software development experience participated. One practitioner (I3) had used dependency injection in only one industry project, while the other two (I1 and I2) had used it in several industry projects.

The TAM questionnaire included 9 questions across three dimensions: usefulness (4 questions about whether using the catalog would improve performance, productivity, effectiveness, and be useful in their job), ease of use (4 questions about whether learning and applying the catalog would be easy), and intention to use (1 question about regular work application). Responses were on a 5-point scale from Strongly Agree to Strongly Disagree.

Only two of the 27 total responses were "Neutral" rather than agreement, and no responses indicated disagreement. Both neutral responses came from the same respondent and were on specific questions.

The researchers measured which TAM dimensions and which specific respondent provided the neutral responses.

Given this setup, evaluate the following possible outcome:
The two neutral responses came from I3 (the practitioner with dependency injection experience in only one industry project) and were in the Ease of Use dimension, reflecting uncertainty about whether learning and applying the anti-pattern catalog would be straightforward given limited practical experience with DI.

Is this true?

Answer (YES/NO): NO